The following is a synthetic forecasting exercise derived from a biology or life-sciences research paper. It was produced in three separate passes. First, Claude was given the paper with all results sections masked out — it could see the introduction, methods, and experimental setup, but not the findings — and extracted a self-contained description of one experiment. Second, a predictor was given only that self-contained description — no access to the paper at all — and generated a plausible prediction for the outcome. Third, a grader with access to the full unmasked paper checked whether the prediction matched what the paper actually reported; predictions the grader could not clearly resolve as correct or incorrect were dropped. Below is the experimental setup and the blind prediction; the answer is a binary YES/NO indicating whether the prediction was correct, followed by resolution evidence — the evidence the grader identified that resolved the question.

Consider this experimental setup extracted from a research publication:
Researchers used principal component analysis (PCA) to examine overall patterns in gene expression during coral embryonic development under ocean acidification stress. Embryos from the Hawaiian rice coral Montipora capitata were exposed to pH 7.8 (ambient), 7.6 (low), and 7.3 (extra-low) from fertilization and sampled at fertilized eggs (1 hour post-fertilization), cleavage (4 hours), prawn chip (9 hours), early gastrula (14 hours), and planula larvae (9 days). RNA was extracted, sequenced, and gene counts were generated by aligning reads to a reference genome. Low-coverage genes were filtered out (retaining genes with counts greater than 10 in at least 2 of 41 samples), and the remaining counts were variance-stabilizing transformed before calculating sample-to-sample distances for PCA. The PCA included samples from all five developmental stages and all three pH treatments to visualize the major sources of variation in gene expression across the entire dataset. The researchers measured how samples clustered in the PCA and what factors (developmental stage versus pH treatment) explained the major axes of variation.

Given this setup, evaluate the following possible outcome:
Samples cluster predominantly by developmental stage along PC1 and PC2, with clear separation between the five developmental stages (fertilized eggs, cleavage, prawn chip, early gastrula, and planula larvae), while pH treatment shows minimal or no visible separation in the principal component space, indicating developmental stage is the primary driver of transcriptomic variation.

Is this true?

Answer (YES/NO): YES